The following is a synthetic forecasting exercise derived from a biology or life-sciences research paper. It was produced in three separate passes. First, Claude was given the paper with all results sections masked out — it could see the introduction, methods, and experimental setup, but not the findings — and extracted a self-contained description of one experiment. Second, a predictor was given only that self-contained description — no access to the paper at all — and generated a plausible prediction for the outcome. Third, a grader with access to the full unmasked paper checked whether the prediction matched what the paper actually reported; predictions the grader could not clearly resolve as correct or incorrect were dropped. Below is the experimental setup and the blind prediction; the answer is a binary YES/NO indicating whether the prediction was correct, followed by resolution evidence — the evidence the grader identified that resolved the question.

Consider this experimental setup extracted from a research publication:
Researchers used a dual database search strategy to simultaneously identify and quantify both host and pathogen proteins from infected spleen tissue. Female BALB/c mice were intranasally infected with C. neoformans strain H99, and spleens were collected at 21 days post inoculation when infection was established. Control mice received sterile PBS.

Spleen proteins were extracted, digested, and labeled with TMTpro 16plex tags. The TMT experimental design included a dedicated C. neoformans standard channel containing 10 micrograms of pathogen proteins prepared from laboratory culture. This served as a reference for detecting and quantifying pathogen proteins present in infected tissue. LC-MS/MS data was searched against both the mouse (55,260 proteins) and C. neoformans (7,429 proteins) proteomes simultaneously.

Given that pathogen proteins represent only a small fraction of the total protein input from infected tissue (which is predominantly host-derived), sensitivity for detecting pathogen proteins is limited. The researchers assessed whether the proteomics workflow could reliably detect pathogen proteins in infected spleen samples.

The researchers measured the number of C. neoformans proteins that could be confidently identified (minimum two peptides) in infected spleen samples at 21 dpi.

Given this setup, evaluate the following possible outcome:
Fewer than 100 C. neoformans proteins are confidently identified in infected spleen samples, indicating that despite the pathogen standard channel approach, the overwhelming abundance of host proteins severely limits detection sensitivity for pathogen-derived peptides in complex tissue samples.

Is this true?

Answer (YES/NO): NO